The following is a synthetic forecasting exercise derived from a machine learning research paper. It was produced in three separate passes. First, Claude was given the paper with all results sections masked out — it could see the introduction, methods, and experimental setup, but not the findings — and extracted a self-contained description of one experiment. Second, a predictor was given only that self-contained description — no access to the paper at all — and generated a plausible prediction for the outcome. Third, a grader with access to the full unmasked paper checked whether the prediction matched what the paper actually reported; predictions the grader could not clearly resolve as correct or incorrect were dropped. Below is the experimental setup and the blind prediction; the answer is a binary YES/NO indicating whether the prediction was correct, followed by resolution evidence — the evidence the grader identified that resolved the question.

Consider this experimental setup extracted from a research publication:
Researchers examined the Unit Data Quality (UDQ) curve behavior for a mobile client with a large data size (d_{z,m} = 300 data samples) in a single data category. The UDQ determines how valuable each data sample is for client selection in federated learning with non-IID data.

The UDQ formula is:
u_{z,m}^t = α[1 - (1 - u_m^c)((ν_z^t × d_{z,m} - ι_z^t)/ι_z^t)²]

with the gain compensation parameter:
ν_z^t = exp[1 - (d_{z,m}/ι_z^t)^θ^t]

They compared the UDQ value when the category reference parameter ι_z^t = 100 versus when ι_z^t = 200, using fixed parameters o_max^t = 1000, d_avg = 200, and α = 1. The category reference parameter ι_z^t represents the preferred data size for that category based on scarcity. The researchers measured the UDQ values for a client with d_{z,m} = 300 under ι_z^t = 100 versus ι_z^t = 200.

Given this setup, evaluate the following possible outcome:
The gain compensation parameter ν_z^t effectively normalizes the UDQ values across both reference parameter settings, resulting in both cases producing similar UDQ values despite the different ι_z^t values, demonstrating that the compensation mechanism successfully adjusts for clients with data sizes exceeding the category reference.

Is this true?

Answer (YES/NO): NO